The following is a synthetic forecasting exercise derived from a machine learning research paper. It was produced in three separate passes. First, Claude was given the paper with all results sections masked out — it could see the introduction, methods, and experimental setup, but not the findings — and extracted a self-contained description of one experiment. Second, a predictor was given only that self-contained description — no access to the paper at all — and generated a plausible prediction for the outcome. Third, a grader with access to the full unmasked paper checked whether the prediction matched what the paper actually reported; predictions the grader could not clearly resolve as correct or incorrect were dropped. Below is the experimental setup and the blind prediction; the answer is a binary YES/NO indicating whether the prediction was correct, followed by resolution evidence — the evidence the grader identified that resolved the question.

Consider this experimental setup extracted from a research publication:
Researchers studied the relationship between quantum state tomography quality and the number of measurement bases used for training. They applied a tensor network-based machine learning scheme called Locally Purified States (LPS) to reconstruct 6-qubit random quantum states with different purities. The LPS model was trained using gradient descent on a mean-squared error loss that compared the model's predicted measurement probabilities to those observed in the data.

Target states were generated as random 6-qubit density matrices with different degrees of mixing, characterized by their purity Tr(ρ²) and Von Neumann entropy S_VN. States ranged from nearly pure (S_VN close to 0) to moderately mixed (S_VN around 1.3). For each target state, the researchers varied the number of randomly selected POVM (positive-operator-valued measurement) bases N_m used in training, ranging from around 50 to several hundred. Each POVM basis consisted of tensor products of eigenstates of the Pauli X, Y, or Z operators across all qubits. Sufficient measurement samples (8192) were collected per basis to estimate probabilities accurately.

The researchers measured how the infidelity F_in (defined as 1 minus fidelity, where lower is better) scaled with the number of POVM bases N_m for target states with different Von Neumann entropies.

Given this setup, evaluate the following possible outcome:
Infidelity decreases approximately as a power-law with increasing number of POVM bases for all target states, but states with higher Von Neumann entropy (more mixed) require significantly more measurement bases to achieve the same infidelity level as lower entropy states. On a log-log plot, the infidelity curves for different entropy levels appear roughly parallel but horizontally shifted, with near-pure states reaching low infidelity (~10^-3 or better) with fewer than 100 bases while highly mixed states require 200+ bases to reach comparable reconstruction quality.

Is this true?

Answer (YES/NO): NO